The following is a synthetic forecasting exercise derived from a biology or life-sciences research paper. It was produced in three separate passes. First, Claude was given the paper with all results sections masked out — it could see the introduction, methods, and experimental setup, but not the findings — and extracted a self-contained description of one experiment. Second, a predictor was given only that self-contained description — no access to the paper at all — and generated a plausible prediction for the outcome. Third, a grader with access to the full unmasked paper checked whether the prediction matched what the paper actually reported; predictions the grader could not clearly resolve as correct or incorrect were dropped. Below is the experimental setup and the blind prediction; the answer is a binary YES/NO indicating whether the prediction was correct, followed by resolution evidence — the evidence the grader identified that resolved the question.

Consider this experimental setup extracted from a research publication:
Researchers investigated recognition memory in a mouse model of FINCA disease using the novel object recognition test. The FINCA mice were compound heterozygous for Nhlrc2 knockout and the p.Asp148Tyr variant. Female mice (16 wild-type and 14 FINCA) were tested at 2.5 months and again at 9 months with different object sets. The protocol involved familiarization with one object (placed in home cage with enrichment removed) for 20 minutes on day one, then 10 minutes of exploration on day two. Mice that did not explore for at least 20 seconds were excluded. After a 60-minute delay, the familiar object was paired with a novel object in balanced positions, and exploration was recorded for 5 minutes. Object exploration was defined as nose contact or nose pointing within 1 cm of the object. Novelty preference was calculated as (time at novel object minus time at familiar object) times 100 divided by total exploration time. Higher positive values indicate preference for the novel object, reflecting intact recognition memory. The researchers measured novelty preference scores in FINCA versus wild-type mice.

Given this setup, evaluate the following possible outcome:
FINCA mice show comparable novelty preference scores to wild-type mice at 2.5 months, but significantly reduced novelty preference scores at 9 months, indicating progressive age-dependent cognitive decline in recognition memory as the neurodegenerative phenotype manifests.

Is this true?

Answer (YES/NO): NO